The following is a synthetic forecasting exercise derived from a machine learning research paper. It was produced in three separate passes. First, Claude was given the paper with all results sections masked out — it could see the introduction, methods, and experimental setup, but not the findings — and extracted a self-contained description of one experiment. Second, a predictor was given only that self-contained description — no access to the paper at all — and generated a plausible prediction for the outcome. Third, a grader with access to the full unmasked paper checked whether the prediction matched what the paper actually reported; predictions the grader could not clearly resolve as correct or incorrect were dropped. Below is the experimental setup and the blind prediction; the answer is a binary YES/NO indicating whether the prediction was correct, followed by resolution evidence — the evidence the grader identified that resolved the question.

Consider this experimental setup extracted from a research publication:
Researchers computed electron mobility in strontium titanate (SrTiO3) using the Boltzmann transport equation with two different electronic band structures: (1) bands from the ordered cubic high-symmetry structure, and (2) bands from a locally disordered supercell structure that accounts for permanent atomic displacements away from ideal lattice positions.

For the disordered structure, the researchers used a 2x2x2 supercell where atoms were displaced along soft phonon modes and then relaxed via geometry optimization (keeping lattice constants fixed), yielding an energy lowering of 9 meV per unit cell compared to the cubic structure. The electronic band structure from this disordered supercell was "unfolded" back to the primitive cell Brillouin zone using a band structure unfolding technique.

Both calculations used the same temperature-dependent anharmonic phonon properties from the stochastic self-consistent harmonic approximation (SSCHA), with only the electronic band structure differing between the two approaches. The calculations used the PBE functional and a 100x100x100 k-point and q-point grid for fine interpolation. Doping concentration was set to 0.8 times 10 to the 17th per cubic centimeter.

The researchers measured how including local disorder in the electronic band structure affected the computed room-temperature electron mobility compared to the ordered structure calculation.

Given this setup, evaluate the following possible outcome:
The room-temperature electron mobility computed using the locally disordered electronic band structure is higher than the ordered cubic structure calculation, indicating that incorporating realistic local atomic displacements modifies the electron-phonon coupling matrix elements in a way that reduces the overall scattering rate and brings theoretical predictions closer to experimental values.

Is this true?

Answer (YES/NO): NO